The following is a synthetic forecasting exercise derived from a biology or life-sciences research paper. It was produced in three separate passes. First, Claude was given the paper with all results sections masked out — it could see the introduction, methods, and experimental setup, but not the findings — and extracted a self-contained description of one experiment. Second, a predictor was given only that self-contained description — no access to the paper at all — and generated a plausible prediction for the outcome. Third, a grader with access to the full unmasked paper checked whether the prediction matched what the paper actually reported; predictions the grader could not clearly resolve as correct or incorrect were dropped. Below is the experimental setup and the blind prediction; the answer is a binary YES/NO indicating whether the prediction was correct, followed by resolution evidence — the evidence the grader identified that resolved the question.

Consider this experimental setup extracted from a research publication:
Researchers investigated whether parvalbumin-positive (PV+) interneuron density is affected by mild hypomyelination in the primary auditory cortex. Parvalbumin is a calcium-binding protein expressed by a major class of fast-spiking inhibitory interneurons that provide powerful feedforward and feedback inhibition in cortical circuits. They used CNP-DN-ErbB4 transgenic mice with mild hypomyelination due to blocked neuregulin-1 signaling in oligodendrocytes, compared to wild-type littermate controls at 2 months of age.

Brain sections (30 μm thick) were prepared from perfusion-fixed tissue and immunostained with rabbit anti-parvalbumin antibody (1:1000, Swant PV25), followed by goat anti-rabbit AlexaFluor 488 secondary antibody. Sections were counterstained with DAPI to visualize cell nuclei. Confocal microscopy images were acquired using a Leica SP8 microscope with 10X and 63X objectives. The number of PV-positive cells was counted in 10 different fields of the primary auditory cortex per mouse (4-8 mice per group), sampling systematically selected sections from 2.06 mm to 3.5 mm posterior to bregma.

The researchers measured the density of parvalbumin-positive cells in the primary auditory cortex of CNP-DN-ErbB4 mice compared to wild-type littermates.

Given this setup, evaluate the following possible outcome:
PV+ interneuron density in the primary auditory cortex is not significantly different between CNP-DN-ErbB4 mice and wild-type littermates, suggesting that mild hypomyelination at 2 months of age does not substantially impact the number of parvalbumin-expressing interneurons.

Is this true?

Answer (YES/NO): NO